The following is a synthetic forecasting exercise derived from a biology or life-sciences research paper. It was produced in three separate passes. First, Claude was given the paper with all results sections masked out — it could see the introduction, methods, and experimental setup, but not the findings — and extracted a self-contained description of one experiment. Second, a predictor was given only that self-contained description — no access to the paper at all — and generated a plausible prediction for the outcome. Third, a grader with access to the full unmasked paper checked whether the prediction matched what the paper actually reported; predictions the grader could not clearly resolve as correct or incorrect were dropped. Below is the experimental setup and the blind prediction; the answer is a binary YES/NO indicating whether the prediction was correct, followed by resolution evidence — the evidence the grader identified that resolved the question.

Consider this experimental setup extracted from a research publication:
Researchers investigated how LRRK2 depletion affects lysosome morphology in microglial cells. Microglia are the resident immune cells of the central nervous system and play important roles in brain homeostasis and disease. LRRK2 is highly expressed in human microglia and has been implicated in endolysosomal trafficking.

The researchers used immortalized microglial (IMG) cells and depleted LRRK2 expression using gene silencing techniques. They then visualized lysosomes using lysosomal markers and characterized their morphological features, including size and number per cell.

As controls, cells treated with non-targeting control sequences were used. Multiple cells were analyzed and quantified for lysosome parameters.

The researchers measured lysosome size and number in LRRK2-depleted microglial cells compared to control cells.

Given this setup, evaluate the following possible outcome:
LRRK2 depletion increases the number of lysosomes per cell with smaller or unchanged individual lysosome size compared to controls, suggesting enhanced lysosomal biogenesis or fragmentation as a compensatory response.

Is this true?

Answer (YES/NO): NO